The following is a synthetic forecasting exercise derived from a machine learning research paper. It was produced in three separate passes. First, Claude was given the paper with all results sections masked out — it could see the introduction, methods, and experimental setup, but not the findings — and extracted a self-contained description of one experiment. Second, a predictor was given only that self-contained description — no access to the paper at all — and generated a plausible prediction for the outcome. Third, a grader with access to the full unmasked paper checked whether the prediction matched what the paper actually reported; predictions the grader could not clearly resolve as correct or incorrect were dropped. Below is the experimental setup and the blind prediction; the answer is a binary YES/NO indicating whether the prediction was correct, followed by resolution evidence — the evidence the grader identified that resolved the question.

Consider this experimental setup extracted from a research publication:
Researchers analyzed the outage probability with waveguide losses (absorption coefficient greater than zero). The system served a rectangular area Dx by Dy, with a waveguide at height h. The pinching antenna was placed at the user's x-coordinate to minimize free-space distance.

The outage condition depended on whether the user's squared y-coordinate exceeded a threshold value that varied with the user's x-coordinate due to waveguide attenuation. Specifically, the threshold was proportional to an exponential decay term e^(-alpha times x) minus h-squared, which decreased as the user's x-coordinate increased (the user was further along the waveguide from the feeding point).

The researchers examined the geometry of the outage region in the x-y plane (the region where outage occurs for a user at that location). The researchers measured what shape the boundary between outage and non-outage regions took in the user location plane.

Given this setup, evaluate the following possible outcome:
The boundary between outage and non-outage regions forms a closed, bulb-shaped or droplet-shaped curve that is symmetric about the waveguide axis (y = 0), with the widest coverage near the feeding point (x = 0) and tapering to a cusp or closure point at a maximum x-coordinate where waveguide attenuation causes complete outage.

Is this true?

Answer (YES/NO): YES